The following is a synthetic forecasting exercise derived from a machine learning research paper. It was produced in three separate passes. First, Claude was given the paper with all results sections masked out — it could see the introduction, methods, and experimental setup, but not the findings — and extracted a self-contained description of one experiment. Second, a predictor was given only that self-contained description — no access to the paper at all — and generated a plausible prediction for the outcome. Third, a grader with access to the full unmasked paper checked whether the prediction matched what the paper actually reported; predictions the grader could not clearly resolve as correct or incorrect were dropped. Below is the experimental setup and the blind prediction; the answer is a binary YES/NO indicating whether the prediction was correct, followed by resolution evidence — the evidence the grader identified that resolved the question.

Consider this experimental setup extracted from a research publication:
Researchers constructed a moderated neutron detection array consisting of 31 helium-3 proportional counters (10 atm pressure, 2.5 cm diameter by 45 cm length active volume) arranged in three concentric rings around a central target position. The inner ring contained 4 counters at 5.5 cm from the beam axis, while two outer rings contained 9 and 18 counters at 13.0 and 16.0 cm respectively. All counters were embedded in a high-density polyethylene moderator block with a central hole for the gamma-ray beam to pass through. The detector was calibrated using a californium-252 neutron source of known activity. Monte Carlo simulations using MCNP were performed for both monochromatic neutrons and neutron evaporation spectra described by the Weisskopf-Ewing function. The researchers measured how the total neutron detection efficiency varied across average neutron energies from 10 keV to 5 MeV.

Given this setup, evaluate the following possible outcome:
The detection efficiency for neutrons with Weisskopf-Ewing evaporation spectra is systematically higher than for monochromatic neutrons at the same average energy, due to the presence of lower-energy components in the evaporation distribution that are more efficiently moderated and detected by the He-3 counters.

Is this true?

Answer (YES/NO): NO